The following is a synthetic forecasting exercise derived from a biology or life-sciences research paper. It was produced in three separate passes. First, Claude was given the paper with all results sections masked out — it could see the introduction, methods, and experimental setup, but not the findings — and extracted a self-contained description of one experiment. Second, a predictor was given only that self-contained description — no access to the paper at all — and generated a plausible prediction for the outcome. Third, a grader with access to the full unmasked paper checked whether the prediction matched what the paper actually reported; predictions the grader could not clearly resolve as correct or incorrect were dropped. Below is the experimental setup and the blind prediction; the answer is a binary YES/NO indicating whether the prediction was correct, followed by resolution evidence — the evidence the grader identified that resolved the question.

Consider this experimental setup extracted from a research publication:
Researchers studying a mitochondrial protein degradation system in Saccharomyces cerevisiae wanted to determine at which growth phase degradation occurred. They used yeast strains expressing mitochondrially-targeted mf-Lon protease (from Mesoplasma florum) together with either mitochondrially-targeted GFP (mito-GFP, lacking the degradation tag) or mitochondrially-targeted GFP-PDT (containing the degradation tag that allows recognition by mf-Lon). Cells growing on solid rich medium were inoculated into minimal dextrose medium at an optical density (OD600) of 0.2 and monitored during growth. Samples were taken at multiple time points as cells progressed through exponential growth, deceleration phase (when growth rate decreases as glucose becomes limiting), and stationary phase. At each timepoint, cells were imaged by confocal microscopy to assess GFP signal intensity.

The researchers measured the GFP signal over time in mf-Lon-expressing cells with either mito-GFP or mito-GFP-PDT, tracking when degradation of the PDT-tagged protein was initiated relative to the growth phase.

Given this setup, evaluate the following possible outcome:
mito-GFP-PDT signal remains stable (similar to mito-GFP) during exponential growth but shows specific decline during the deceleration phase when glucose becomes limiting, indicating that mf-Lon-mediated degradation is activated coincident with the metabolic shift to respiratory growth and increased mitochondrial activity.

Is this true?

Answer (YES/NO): YES